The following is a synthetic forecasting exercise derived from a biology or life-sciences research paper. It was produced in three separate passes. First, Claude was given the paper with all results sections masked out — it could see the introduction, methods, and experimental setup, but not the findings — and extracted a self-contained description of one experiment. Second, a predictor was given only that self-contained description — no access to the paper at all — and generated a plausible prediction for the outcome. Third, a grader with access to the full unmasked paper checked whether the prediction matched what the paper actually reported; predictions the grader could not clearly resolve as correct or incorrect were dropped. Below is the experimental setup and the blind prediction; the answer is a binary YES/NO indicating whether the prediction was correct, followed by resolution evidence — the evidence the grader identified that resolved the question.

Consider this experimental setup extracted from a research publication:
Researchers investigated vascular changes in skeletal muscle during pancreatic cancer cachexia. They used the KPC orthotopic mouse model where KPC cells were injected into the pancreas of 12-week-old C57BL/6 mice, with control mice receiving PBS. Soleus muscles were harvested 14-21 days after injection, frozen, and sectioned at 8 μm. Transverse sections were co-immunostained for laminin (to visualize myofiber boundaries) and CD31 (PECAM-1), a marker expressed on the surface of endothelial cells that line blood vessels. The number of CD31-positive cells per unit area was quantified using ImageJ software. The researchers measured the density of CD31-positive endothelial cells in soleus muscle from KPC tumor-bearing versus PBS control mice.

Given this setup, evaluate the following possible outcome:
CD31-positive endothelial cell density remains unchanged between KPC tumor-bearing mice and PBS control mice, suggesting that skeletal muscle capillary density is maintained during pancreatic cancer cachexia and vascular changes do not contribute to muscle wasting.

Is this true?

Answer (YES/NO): NO